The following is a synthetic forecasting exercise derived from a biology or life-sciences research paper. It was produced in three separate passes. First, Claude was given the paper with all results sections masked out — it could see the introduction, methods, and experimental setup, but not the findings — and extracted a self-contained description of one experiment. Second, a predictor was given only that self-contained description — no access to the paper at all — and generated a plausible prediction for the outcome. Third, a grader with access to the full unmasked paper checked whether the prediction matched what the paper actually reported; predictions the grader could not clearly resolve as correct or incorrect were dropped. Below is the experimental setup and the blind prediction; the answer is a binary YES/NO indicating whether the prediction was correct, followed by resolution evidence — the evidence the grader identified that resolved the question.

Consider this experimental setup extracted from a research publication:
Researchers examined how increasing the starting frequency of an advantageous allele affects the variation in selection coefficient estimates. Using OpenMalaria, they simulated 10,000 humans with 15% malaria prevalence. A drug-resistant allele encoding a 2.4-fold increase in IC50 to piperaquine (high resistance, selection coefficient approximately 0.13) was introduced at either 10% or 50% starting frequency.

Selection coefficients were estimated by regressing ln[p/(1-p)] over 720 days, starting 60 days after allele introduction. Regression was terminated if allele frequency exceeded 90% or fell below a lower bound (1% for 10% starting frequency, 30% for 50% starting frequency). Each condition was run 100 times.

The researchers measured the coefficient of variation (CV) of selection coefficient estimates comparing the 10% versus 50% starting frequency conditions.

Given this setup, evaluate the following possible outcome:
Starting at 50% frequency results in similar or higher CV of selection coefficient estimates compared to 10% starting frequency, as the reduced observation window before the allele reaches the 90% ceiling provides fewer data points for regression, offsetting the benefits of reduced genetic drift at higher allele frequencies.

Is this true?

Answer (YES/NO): NO